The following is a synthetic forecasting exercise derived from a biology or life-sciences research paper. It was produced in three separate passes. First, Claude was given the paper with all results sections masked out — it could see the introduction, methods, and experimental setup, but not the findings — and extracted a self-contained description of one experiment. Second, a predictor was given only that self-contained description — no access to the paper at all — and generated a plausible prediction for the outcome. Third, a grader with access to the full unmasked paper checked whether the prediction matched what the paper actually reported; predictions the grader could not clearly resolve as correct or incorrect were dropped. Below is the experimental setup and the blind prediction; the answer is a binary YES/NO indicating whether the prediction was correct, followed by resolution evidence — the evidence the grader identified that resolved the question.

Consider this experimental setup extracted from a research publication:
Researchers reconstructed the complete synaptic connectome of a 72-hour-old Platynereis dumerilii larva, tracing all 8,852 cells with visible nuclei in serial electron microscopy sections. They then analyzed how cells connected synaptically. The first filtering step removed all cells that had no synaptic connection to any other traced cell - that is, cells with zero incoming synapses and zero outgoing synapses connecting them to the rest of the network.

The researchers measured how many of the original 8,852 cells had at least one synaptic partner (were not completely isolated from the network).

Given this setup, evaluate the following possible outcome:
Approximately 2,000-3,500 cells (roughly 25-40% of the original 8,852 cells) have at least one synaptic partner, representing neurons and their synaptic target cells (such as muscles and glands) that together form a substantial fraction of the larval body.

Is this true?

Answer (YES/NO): YES